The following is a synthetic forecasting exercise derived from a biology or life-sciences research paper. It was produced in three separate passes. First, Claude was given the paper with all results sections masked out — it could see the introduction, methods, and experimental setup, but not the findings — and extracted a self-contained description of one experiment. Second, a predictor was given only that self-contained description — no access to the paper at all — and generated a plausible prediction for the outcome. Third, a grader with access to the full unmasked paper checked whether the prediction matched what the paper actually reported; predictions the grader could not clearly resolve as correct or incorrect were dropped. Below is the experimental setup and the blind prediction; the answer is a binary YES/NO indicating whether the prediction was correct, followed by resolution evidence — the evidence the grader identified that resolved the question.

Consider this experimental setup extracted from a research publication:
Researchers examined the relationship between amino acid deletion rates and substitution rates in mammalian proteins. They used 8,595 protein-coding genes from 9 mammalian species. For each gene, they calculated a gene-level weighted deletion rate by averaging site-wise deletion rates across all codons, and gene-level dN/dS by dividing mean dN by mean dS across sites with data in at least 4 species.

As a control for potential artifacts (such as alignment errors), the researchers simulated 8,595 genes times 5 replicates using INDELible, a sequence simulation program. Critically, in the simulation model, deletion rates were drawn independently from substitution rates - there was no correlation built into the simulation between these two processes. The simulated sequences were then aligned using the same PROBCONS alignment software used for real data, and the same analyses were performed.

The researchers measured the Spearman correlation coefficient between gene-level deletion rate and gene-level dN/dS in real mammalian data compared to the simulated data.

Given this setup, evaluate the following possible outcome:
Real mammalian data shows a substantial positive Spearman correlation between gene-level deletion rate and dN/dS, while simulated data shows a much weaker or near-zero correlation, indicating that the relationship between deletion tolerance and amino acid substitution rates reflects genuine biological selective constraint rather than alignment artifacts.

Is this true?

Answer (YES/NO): YES